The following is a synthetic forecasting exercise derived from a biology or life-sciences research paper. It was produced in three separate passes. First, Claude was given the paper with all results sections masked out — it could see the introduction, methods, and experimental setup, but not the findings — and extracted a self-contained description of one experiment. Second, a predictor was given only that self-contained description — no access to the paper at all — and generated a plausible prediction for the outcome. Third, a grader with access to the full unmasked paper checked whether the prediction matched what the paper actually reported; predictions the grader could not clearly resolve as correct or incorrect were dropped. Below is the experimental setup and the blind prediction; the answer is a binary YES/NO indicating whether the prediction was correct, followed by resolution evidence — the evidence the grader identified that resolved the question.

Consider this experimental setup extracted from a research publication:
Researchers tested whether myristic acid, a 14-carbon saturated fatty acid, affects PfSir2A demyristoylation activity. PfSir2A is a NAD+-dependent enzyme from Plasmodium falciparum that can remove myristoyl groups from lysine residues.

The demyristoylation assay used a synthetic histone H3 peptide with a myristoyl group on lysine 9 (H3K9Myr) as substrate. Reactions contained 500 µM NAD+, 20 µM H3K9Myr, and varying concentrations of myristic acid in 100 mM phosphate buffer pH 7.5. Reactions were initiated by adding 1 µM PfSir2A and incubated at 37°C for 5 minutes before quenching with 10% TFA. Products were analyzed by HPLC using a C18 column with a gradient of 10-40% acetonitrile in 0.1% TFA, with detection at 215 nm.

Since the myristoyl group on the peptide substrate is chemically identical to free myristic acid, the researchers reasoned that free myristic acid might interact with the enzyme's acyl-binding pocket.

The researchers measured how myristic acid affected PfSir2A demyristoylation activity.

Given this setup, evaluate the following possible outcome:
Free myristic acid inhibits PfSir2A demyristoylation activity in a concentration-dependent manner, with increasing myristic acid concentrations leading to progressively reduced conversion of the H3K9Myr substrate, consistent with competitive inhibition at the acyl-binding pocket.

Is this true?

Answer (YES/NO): YES